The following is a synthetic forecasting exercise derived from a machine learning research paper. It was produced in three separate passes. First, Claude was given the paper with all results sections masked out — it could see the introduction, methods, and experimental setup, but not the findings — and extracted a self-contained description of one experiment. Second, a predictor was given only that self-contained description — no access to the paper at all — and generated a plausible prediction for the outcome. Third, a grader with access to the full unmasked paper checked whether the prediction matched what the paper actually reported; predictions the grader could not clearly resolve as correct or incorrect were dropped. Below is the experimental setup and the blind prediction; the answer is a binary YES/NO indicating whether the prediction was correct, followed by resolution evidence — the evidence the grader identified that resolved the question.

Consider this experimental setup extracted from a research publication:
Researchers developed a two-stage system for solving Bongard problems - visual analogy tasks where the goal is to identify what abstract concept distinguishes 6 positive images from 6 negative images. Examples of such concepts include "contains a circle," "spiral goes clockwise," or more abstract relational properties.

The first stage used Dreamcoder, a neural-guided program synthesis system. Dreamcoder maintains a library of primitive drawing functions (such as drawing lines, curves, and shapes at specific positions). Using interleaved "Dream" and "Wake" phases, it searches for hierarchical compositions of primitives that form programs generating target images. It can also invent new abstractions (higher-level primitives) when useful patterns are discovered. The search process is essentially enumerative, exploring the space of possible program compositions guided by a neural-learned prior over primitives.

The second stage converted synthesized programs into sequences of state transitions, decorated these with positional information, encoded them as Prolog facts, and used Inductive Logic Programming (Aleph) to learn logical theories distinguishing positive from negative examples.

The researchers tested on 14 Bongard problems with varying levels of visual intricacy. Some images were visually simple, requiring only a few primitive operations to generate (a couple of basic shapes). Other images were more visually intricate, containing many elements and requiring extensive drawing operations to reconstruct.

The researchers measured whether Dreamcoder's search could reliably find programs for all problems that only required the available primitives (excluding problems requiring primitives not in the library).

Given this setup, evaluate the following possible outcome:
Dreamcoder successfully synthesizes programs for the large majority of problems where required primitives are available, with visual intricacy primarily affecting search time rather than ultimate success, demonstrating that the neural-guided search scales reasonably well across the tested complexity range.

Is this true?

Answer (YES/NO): NO